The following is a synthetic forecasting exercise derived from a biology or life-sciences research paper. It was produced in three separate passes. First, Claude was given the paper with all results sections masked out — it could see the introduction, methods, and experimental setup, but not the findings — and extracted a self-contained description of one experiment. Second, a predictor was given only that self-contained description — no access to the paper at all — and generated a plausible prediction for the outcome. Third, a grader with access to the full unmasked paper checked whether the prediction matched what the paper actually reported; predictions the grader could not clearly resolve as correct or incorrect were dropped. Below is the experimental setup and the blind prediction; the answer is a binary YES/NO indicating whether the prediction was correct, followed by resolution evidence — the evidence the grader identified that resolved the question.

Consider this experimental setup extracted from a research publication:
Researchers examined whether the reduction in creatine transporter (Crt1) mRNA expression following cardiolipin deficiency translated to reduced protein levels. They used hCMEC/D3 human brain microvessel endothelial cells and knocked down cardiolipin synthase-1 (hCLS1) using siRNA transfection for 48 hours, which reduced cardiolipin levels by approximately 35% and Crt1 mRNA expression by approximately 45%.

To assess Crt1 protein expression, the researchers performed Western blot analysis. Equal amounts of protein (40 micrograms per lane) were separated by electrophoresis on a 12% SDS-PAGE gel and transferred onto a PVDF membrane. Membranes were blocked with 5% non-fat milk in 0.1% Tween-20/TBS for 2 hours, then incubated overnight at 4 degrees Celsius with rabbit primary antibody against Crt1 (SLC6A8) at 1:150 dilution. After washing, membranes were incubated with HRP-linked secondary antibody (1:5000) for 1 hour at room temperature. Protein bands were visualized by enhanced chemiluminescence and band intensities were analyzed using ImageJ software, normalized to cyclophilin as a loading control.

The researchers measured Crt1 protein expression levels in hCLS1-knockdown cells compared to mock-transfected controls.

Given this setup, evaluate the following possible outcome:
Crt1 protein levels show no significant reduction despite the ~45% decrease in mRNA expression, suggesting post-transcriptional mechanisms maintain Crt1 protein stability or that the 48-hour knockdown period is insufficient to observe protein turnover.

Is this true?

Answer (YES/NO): NO